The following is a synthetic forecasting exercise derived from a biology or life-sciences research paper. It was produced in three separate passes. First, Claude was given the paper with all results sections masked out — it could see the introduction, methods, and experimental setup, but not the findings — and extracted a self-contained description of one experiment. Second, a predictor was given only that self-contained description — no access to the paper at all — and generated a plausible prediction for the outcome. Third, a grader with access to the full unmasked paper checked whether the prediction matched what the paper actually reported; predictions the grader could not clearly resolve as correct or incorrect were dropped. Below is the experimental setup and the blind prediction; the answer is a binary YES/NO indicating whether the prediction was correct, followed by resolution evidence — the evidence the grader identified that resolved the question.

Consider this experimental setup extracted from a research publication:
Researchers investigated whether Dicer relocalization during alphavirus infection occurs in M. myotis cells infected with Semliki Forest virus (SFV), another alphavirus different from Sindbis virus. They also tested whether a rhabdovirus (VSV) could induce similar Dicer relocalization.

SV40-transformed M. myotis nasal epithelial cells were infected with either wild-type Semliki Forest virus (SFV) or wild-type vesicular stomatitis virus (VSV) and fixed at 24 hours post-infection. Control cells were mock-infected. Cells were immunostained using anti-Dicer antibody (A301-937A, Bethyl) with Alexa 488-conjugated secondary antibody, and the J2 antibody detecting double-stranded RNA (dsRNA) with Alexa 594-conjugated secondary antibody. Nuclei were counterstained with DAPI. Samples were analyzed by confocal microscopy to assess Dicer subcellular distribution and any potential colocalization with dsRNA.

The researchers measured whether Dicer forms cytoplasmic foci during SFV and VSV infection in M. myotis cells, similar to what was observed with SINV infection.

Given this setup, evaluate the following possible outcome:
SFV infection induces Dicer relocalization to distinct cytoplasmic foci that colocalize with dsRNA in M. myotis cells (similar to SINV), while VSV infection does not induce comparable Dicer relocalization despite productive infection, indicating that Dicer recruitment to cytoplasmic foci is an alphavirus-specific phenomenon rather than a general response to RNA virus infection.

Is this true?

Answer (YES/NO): YES